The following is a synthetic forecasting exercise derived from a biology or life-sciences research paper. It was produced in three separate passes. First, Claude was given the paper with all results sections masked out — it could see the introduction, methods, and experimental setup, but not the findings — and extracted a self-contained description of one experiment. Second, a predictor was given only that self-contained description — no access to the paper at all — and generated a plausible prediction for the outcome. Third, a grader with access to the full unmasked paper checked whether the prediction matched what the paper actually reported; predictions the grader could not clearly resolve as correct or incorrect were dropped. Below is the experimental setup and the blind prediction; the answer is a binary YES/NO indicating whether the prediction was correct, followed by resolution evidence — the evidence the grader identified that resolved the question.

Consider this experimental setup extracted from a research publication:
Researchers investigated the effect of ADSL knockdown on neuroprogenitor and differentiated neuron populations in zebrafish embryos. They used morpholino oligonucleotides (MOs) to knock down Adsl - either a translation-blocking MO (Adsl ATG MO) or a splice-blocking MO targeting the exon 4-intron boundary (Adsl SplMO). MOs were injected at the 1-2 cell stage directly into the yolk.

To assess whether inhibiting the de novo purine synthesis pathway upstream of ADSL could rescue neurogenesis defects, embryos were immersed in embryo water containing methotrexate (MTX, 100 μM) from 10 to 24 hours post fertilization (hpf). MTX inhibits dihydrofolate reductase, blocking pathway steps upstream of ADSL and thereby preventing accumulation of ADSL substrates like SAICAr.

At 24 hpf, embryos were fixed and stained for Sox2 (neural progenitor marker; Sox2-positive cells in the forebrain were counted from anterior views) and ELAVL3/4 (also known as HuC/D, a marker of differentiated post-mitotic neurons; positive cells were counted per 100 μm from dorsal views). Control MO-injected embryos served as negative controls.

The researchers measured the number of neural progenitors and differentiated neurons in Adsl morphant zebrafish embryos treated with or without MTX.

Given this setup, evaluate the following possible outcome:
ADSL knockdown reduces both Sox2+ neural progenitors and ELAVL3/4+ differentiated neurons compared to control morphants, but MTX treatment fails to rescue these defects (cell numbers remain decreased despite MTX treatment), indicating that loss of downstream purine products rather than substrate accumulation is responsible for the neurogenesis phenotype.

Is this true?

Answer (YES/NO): NO